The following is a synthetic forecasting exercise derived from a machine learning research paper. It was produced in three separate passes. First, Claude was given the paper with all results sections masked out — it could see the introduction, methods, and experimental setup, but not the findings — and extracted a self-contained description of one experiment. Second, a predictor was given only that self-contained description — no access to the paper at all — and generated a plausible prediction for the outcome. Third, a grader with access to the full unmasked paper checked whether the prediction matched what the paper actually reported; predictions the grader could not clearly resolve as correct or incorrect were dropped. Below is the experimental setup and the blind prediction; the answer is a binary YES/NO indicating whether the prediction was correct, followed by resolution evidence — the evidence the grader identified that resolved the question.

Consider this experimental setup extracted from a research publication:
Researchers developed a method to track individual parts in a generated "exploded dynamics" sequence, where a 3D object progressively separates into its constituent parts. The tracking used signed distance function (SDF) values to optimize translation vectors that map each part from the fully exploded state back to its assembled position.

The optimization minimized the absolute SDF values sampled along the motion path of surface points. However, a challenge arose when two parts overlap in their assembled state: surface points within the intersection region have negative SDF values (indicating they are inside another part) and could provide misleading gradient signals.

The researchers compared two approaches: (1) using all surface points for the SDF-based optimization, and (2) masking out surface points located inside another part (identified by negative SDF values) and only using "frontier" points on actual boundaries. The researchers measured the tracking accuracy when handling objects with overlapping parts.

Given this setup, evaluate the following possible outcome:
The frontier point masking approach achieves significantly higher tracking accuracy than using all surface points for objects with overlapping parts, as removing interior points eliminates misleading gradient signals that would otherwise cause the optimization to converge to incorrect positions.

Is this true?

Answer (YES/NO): YES